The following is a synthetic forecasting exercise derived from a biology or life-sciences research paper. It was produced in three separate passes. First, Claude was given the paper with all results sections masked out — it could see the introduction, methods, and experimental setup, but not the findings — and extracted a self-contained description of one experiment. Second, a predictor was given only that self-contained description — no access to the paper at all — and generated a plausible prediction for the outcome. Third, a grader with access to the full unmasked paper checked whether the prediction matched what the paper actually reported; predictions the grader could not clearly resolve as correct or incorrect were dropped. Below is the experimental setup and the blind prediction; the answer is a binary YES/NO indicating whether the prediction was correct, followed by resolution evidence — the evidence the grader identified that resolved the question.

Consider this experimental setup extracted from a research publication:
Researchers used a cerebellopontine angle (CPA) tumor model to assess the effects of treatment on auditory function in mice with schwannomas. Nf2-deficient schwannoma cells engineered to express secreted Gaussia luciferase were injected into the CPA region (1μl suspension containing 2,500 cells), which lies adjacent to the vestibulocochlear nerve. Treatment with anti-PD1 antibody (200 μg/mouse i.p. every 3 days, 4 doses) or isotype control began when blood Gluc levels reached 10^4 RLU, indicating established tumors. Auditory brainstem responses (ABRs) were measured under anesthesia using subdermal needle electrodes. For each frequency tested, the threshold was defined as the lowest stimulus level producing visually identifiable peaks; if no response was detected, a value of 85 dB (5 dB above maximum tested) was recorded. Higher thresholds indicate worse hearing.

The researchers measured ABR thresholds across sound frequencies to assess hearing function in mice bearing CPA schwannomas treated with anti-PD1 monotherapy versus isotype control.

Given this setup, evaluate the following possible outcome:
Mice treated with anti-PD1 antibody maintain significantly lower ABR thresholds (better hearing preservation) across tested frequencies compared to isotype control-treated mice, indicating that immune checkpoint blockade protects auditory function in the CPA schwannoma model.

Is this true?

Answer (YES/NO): YES